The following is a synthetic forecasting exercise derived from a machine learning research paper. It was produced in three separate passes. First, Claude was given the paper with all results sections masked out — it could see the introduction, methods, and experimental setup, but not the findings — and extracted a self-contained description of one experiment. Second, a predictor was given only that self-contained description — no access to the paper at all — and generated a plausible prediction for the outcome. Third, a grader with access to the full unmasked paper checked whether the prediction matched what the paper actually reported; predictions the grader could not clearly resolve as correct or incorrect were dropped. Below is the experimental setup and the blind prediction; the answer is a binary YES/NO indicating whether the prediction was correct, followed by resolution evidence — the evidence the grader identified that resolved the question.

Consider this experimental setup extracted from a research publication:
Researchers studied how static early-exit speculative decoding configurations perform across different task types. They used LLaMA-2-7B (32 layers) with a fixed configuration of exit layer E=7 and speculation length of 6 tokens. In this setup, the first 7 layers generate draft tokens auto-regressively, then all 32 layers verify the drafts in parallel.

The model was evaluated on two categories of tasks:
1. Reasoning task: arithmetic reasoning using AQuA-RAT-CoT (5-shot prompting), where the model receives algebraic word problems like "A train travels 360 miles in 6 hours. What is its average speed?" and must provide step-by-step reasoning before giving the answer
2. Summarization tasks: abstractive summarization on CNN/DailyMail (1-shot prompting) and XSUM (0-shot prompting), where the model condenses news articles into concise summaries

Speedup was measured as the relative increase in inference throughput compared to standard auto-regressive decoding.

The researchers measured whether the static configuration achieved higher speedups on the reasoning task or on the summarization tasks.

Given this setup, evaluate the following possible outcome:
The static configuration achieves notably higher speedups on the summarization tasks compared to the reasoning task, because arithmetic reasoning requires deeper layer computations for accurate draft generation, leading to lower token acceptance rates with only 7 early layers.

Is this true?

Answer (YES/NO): YES